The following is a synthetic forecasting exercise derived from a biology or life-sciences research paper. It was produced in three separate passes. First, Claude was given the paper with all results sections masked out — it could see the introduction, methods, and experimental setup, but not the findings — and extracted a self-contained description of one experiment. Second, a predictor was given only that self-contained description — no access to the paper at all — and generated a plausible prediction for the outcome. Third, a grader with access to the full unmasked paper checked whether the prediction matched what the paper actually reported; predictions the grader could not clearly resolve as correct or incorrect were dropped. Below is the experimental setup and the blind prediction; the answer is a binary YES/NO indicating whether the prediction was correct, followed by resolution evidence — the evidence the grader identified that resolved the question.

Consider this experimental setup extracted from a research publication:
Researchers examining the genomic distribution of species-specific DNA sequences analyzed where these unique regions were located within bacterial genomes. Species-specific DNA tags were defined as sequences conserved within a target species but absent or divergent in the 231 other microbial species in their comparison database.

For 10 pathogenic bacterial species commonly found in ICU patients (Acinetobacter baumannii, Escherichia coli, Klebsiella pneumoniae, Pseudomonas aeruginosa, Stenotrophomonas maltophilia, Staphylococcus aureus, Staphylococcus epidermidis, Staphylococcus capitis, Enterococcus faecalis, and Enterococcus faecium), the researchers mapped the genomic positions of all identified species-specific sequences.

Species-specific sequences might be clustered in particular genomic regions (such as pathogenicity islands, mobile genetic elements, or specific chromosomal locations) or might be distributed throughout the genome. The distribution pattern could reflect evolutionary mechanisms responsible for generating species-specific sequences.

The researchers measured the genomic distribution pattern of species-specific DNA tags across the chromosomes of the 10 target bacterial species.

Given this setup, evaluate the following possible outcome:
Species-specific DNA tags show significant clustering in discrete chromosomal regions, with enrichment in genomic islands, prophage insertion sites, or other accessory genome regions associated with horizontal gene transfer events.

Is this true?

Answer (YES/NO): NO